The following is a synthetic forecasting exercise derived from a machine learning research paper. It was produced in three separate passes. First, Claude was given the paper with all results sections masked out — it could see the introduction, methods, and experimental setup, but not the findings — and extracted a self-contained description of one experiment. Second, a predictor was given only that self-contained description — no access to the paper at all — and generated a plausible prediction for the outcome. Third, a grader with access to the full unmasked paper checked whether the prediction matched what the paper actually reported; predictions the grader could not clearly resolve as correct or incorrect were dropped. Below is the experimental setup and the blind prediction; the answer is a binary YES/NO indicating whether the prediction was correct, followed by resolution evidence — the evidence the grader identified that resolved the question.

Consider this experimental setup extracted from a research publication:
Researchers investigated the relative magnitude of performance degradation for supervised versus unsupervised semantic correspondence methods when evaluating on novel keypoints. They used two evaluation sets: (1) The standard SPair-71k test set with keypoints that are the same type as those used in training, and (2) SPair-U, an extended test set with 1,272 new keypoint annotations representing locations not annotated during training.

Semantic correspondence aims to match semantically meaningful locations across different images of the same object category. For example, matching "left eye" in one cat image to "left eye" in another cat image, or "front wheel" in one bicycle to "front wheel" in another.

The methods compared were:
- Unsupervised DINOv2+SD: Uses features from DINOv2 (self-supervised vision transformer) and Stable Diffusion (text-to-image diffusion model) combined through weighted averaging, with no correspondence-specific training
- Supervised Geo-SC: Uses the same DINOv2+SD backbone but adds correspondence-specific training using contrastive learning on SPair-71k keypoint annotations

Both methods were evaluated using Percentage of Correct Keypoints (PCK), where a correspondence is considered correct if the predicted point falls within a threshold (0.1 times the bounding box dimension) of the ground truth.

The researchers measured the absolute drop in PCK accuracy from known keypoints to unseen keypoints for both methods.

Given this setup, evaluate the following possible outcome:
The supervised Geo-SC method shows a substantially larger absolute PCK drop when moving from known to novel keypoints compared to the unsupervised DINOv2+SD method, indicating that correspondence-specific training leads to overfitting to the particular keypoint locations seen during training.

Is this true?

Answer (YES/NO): YES